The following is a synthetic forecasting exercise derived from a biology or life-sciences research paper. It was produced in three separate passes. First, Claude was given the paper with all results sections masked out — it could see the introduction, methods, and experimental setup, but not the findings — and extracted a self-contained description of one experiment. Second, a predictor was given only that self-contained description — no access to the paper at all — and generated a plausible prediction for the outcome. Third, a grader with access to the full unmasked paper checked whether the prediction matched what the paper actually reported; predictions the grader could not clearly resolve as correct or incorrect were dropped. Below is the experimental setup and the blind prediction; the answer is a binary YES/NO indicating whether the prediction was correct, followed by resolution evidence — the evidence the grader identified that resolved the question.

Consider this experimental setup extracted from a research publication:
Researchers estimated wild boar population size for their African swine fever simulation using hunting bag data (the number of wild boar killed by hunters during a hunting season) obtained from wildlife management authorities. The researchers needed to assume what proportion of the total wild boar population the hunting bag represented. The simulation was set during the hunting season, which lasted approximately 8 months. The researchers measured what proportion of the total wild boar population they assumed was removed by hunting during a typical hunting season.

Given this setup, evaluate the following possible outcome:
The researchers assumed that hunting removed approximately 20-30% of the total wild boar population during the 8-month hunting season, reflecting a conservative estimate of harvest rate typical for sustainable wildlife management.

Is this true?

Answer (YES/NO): NO